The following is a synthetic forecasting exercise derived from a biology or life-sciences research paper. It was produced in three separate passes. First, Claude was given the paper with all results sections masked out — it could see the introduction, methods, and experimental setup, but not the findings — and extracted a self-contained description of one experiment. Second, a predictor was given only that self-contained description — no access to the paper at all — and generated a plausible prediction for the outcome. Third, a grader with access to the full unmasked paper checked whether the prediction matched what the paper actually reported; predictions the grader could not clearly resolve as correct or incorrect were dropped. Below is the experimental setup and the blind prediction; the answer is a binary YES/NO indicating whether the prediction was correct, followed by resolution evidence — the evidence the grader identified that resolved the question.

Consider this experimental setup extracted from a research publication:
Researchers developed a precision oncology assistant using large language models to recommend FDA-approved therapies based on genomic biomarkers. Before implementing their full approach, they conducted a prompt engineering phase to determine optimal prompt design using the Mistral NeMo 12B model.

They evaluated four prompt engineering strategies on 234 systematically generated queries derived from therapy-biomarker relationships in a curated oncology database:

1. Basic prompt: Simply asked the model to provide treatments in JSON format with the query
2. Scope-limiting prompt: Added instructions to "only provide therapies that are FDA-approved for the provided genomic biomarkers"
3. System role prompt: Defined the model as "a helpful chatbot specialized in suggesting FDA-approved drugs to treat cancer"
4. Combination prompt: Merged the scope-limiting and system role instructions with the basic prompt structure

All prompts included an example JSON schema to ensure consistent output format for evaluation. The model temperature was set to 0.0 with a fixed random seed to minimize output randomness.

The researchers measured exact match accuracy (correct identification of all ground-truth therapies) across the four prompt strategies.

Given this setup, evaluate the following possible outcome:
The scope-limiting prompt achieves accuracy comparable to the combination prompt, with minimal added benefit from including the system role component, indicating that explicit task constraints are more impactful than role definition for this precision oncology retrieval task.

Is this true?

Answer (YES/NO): NO